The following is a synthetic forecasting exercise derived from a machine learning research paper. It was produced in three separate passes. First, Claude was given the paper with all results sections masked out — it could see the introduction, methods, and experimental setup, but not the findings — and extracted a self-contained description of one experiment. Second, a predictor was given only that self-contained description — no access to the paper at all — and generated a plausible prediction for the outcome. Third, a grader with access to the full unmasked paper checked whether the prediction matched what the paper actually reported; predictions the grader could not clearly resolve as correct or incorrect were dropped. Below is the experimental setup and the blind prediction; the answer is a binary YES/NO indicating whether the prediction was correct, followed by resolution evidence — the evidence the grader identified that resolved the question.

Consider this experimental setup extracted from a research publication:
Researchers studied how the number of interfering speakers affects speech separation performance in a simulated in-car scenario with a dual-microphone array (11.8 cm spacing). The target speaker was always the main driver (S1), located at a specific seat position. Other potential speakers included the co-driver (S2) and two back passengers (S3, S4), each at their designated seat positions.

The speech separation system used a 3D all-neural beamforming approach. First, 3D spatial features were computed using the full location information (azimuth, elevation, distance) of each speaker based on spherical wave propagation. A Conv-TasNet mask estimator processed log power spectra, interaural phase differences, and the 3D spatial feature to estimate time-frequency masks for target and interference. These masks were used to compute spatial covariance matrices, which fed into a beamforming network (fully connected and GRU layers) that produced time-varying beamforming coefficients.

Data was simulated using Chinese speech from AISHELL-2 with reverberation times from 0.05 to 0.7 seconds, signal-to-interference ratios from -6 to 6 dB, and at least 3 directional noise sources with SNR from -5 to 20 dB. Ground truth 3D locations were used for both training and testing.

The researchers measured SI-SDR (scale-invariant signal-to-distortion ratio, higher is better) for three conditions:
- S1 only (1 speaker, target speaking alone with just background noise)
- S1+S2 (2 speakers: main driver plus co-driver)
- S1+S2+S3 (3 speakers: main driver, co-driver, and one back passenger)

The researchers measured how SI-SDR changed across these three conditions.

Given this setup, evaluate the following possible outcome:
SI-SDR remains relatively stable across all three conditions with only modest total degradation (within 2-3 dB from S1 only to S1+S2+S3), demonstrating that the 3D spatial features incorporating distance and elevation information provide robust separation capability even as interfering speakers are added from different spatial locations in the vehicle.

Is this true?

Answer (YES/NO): NO